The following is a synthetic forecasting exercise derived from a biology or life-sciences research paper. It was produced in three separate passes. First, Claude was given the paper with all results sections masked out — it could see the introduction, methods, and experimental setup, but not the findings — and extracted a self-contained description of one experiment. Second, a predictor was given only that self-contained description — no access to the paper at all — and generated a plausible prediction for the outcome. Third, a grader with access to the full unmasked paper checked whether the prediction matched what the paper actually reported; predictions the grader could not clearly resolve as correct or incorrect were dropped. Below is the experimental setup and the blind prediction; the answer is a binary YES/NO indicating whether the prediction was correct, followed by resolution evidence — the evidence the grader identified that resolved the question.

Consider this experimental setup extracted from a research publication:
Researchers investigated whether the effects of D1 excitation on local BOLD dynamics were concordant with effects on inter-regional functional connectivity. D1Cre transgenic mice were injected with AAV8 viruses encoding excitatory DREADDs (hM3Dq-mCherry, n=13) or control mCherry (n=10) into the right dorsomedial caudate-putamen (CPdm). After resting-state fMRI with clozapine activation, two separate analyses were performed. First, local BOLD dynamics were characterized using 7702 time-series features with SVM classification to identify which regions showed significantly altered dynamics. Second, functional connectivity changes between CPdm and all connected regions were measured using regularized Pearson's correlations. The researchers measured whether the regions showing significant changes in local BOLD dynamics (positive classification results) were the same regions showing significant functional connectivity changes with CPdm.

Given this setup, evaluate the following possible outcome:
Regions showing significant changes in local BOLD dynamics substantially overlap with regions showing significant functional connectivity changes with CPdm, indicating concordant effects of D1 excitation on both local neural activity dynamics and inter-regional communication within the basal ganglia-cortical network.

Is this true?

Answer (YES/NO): NO